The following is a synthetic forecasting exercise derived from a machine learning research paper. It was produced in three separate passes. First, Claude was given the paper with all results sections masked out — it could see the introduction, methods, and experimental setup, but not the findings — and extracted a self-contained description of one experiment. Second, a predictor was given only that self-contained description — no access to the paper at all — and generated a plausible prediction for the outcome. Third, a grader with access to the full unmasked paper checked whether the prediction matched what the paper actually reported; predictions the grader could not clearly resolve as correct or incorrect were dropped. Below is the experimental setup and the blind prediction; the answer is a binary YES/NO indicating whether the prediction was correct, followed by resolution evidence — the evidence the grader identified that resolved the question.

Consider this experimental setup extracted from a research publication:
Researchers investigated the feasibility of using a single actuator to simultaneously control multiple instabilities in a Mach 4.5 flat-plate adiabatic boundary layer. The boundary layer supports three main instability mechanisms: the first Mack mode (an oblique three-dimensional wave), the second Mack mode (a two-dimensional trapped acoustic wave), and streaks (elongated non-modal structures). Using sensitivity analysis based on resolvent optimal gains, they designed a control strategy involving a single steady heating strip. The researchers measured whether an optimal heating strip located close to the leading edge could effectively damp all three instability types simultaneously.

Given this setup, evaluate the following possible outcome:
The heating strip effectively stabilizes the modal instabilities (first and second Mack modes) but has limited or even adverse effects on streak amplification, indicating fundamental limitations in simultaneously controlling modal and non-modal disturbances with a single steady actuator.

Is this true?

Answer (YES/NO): NO